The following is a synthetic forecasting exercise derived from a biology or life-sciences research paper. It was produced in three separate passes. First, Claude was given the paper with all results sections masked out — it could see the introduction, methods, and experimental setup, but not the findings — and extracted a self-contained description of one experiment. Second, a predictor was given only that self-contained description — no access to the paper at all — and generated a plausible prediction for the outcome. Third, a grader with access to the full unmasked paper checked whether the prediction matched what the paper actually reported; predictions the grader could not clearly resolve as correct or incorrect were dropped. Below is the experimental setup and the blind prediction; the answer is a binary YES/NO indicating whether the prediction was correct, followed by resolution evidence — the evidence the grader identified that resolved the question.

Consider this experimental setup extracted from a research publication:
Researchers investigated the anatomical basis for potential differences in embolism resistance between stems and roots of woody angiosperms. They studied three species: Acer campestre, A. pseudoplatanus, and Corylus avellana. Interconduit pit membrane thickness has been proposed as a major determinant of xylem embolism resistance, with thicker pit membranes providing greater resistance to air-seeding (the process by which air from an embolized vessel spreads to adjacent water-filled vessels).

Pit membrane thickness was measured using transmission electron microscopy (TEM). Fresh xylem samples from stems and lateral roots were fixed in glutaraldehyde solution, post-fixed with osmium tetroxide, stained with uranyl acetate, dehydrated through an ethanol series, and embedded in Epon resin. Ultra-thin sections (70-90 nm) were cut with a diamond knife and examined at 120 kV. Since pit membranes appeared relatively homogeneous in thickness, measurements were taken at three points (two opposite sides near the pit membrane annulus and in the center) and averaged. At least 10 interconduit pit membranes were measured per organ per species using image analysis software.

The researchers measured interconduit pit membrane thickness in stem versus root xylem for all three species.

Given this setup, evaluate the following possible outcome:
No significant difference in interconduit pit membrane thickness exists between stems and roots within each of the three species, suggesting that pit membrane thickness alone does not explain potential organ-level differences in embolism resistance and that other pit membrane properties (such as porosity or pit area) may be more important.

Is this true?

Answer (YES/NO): NO